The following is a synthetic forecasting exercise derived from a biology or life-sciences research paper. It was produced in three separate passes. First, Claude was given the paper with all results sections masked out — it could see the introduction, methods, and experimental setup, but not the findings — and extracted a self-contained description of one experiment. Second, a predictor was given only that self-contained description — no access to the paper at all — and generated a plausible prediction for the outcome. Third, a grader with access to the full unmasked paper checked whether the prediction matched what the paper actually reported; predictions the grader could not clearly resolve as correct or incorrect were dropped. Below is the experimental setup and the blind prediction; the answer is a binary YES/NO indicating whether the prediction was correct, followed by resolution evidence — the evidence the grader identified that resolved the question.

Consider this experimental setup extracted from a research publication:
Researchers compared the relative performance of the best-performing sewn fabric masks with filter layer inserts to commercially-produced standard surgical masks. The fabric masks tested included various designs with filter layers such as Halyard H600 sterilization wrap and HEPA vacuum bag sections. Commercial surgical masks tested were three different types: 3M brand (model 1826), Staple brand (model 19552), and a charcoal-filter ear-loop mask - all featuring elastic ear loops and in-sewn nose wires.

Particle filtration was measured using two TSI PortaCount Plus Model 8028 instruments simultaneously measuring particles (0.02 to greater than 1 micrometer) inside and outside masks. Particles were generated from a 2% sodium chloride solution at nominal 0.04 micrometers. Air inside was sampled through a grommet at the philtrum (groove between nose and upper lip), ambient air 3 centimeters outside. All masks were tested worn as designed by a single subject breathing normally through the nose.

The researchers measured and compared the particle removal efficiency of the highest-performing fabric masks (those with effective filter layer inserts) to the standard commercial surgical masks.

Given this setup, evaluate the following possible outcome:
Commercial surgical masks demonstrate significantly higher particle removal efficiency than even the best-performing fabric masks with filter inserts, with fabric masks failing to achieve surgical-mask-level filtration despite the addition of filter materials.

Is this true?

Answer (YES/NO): YES